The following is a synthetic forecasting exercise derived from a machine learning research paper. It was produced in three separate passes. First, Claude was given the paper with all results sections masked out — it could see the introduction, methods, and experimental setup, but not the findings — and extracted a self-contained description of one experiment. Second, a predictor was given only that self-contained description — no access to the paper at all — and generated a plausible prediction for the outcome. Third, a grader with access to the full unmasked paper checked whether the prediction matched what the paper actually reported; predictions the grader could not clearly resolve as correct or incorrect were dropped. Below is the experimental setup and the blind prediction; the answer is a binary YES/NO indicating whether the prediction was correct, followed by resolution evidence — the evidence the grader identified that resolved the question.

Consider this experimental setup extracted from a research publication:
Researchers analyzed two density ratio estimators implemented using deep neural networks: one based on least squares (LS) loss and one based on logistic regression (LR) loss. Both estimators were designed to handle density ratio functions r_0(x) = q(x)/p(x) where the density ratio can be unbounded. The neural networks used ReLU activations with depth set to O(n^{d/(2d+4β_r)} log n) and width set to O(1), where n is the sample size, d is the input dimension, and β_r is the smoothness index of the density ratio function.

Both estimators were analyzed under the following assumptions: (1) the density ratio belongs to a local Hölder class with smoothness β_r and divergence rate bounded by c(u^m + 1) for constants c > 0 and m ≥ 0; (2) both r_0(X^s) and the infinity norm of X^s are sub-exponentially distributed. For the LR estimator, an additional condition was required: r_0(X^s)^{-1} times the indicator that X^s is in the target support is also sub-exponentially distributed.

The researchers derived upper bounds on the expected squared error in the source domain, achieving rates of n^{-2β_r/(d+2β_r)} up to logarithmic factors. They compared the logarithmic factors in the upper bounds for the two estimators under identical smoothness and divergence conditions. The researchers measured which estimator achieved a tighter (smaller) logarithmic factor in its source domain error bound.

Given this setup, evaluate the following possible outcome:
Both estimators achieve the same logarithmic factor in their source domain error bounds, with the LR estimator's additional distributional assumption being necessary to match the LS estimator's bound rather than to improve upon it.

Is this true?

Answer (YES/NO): NO